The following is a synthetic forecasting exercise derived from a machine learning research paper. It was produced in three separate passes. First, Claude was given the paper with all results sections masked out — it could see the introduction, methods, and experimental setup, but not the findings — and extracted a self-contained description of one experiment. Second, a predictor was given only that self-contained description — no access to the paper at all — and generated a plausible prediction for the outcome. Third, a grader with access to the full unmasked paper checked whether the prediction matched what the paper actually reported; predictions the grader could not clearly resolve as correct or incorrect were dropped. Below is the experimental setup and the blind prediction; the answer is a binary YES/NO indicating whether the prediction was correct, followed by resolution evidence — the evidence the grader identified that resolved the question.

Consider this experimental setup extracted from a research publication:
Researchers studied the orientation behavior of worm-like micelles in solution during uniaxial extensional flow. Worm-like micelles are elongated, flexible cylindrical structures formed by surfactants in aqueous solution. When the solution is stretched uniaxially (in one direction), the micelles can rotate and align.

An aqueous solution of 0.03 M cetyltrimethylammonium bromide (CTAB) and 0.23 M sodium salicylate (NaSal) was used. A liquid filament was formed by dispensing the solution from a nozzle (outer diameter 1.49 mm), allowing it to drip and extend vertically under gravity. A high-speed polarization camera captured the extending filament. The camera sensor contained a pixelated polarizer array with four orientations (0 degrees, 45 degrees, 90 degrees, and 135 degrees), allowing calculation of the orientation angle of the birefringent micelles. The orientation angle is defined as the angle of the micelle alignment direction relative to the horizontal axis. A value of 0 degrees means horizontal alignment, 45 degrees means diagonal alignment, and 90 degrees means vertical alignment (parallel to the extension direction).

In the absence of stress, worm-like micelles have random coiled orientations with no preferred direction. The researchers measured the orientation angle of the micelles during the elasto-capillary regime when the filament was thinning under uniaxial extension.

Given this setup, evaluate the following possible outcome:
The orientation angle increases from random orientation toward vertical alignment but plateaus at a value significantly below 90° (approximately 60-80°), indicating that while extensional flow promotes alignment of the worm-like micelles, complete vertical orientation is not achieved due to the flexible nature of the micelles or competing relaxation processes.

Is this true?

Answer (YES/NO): NO